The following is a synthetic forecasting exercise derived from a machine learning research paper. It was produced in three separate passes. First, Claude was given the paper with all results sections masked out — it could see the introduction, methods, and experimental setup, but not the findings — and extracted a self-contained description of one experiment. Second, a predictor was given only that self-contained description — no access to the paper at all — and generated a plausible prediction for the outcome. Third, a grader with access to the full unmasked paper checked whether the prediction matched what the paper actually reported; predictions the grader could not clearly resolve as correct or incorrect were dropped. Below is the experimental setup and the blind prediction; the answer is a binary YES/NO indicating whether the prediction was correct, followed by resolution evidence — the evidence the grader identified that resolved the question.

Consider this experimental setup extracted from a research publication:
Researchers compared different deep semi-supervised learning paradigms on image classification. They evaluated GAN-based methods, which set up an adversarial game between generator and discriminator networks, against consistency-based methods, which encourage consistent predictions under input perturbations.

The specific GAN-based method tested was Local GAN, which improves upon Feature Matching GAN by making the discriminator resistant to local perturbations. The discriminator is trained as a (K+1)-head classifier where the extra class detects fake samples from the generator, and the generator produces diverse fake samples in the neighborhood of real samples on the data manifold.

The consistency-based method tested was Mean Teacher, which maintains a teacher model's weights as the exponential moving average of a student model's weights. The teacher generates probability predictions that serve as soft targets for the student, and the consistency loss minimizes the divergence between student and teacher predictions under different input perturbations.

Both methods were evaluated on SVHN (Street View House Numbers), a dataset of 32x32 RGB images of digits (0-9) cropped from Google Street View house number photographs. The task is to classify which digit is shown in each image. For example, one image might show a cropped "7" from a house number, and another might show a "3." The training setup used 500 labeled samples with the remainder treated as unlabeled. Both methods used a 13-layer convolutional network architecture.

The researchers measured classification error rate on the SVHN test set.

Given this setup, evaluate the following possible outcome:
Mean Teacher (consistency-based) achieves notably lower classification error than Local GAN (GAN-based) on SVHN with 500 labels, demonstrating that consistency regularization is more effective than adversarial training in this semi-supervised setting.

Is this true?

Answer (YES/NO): YES